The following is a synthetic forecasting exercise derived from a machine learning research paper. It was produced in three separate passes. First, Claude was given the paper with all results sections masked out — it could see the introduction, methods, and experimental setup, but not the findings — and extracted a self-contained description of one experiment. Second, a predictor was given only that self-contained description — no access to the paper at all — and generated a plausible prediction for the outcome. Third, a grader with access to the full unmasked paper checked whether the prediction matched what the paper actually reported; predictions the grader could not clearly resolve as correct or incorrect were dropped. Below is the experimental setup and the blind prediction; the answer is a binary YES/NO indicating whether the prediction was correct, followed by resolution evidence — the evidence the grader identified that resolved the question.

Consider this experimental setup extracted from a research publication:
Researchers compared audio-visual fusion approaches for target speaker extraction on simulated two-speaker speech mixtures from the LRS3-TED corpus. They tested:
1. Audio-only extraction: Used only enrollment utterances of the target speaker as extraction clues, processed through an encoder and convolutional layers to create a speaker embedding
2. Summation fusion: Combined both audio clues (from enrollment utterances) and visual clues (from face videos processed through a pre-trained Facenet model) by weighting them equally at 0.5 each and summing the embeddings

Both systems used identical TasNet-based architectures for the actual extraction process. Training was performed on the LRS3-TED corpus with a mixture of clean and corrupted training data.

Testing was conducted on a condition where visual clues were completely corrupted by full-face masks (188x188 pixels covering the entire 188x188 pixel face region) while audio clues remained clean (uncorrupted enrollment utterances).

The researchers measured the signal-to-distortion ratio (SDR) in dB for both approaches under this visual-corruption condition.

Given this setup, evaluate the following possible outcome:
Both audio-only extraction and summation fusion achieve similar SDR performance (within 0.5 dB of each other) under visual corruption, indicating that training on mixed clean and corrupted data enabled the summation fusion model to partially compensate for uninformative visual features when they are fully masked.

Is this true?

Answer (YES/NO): NO